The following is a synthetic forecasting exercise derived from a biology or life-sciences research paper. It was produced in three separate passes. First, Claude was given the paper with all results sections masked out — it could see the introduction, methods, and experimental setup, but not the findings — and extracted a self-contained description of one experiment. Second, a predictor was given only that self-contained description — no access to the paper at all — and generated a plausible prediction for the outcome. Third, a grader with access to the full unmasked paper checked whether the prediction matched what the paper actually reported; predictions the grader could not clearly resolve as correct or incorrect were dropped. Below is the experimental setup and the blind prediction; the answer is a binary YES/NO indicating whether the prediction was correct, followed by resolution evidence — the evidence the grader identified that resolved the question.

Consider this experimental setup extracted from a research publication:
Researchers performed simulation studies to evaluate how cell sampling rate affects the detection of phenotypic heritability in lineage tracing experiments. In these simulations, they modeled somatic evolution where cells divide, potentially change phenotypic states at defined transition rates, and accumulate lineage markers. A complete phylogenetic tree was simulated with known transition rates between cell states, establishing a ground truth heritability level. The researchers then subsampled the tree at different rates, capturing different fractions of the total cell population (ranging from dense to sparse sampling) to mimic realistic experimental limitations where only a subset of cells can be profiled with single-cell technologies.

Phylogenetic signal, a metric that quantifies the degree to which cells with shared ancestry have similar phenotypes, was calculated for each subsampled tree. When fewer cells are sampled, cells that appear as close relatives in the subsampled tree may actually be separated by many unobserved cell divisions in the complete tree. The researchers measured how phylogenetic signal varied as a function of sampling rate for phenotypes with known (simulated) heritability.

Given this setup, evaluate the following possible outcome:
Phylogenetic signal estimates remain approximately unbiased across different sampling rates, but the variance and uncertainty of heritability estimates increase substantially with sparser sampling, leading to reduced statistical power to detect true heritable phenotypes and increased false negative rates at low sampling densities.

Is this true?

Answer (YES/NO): NO